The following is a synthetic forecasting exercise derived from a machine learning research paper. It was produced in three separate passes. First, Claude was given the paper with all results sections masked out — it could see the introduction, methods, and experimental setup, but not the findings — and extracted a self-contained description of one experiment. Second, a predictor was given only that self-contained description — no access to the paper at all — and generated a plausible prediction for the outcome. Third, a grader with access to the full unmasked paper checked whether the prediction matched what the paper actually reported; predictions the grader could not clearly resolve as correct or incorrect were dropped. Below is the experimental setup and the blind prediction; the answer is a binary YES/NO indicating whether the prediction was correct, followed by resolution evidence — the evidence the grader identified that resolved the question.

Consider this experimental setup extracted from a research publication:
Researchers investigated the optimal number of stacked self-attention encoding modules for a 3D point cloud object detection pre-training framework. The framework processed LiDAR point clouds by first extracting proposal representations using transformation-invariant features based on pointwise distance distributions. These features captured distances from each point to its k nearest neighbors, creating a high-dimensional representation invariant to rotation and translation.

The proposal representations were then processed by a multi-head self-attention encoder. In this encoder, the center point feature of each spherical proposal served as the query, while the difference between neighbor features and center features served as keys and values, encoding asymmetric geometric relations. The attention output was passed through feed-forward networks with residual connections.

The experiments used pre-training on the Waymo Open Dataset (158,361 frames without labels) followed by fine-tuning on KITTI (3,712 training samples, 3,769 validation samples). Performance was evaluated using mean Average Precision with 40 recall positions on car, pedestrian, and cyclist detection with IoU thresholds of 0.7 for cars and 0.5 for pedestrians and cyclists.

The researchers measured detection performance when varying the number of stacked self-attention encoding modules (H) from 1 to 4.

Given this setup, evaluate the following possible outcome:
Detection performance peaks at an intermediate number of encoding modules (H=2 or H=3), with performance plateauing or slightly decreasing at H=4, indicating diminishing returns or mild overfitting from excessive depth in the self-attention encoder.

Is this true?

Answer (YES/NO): YES